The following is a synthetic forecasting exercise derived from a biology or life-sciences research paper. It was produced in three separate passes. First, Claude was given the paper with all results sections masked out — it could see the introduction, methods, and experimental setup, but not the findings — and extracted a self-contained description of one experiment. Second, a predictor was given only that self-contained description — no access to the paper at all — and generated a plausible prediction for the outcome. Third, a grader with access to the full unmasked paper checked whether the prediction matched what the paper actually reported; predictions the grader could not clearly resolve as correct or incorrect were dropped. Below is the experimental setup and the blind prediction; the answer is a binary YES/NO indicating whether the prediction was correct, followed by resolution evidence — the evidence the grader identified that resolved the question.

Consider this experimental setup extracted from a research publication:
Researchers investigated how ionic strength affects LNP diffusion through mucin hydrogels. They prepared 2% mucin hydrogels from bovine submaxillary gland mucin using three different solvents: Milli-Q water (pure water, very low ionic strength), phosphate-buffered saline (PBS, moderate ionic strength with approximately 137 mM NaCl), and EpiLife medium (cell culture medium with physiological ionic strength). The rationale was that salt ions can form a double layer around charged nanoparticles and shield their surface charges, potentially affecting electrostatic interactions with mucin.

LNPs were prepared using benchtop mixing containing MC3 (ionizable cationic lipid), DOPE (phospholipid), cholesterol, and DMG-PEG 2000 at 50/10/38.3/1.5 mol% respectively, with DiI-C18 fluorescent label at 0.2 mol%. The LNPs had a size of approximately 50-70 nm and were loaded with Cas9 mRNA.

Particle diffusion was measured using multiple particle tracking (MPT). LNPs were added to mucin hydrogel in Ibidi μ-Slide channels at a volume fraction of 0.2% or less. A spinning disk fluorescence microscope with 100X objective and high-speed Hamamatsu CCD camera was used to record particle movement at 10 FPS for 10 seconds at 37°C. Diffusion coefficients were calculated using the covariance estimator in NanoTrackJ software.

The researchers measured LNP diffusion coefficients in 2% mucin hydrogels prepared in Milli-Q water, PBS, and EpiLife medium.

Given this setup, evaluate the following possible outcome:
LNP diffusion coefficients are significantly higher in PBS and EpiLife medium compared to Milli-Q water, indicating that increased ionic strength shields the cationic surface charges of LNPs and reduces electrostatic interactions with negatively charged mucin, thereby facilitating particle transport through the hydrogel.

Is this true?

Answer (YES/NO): NO